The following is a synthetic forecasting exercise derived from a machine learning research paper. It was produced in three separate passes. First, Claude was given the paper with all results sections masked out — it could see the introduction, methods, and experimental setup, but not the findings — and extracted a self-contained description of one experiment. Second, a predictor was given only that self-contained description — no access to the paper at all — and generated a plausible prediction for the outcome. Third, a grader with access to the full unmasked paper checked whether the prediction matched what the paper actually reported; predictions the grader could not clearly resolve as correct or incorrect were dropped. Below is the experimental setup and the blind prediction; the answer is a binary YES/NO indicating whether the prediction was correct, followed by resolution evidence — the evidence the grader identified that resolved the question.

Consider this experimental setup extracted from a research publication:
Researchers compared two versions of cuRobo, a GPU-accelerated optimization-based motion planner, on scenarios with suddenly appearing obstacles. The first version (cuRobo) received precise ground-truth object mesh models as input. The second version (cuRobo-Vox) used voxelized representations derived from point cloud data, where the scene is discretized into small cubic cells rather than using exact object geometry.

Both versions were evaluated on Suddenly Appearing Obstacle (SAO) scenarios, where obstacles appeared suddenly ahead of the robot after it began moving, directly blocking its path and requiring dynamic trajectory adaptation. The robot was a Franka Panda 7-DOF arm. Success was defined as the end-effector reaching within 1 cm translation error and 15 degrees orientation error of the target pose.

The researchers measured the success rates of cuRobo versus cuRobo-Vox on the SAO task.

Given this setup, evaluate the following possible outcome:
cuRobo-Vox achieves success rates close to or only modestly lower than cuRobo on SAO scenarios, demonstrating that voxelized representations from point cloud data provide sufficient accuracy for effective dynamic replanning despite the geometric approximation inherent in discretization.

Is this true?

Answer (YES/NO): YES